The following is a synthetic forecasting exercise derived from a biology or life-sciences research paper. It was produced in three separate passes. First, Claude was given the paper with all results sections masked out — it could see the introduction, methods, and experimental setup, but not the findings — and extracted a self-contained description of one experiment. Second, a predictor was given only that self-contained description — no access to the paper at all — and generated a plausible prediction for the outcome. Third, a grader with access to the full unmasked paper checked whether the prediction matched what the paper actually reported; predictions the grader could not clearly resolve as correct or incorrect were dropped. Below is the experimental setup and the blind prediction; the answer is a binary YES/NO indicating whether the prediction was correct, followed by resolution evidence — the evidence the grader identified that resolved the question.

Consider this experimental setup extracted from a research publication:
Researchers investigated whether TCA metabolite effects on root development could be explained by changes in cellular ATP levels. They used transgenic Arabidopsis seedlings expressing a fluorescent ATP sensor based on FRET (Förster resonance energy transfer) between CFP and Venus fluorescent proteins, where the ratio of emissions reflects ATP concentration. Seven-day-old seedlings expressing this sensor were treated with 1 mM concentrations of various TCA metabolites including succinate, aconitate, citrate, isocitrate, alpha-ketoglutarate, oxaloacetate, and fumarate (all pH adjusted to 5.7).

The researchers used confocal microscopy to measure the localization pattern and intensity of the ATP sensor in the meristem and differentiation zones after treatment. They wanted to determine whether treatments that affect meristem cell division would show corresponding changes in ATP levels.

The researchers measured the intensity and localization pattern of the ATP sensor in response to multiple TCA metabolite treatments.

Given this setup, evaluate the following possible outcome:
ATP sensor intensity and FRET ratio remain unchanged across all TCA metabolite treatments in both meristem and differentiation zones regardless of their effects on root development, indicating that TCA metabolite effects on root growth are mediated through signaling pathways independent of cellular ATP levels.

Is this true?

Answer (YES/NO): NO